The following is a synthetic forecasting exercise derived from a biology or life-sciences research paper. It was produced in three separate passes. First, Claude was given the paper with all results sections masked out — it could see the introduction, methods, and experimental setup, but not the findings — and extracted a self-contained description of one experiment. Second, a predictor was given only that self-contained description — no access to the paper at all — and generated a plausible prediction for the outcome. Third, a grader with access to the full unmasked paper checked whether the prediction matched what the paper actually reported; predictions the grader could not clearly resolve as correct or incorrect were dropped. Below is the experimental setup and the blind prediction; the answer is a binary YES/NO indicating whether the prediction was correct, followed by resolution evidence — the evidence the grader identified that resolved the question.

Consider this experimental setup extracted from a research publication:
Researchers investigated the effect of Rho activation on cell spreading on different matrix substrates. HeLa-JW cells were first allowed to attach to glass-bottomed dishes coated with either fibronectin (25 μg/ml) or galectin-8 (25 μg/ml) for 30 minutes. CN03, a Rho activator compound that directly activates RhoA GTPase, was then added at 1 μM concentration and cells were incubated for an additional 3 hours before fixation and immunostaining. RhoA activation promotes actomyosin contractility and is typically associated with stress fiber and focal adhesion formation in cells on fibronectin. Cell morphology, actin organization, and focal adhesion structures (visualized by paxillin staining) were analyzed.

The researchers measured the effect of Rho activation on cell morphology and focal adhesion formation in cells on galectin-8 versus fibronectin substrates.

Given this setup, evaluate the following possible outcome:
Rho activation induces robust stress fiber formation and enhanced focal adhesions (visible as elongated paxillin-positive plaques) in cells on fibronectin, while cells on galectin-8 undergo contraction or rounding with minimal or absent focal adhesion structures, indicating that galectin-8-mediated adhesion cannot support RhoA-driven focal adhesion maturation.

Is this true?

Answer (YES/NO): NO